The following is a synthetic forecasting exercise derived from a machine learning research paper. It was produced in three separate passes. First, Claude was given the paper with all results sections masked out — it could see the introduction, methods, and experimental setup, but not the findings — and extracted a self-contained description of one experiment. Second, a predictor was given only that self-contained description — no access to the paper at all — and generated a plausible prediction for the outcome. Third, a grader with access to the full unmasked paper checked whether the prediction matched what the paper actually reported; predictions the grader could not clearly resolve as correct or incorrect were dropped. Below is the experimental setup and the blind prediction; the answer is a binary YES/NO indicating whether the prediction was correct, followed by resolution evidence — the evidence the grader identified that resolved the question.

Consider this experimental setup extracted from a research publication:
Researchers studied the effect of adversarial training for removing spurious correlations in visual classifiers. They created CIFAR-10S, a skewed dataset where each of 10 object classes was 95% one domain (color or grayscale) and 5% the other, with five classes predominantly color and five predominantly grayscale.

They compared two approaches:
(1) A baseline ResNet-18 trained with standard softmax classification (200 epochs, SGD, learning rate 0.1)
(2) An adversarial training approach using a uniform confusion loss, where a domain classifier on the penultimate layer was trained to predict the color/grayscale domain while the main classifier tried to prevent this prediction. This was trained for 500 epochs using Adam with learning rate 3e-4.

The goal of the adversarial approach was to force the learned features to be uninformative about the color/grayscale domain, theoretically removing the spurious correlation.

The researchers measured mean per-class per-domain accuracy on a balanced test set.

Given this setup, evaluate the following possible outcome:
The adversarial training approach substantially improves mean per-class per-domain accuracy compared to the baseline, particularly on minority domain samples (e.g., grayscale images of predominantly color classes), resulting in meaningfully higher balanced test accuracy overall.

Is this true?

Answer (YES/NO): NO